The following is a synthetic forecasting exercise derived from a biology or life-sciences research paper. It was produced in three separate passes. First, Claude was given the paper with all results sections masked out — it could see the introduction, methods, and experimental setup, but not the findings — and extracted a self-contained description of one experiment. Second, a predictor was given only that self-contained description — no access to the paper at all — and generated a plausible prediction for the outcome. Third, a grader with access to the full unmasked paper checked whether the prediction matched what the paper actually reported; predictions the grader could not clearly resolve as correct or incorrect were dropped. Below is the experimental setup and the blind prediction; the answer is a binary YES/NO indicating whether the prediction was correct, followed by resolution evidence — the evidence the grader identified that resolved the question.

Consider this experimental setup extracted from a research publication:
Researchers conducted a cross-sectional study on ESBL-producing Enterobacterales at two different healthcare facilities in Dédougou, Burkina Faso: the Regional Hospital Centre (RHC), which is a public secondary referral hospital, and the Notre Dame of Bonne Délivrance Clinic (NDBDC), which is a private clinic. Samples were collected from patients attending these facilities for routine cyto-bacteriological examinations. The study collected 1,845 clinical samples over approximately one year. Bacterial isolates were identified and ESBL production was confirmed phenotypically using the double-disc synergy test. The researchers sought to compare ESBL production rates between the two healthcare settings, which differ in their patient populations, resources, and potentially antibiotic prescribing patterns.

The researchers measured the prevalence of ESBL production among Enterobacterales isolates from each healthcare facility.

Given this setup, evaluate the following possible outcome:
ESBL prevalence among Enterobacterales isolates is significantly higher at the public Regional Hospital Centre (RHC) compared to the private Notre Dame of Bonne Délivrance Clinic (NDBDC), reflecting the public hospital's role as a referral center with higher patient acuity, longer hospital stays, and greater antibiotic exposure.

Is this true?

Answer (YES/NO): YES